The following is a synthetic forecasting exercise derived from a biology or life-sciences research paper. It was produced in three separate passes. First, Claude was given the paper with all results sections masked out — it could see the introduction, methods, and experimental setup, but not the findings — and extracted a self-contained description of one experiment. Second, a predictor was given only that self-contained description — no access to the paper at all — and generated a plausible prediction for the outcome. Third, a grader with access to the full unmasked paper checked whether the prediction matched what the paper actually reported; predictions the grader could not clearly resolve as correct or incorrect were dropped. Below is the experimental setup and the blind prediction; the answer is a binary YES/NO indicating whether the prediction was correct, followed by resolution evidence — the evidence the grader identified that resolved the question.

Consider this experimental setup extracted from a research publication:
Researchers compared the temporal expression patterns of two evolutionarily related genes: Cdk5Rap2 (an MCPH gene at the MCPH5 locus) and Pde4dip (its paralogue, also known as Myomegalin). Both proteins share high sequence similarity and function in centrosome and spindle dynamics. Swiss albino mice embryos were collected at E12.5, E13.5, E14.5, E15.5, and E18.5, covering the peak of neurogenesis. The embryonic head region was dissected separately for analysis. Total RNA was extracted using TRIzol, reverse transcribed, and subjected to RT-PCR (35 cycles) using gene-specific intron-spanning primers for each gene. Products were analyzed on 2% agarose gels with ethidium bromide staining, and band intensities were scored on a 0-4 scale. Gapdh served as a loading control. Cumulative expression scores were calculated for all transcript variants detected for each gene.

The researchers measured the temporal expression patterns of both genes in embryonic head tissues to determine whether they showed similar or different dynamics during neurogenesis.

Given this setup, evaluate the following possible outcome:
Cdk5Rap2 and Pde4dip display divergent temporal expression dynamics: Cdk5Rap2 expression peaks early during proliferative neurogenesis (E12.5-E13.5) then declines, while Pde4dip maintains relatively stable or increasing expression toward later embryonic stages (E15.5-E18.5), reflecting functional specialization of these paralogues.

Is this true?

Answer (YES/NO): NO